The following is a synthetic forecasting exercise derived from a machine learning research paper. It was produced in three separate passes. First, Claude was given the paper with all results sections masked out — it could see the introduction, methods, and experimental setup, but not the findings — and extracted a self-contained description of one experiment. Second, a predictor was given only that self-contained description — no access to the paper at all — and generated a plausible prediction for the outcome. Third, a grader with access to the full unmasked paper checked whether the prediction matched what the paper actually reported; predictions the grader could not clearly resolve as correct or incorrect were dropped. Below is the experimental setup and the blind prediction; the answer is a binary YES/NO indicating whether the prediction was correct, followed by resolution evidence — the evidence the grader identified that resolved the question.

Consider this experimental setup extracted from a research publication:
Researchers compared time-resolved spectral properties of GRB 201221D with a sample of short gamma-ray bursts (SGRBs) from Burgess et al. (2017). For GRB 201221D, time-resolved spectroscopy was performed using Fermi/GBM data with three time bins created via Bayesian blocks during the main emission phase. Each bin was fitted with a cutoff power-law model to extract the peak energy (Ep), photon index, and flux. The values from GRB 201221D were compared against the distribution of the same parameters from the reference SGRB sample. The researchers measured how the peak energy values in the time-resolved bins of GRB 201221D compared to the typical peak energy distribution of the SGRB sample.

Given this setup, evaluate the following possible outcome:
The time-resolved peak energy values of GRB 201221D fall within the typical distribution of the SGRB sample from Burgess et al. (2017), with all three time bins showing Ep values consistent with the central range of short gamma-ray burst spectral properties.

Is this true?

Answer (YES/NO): NO